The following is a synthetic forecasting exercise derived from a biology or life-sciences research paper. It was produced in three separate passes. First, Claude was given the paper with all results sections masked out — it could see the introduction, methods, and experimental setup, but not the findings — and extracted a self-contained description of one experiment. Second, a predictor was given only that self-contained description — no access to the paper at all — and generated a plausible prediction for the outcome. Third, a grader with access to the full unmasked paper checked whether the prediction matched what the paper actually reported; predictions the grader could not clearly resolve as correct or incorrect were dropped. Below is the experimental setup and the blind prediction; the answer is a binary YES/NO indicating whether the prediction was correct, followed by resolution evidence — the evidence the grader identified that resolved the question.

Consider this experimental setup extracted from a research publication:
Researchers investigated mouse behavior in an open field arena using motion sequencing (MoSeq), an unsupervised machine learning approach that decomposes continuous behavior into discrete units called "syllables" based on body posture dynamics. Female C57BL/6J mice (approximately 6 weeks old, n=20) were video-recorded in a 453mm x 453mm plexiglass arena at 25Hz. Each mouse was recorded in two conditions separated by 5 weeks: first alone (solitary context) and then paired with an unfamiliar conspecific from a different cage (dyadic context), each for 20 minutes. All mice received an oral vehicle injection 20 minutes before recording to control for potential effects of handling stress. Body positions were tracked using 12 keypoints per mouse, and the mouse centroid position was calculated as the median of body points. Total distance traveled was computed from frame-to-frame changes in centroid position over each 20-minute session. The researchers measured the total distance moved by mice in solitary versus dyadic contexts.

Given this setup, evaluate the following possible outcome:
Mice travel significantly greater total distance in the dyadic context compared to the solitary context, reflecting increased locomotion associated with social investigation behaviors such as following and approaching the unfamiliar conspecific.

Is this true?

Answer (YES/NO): NO